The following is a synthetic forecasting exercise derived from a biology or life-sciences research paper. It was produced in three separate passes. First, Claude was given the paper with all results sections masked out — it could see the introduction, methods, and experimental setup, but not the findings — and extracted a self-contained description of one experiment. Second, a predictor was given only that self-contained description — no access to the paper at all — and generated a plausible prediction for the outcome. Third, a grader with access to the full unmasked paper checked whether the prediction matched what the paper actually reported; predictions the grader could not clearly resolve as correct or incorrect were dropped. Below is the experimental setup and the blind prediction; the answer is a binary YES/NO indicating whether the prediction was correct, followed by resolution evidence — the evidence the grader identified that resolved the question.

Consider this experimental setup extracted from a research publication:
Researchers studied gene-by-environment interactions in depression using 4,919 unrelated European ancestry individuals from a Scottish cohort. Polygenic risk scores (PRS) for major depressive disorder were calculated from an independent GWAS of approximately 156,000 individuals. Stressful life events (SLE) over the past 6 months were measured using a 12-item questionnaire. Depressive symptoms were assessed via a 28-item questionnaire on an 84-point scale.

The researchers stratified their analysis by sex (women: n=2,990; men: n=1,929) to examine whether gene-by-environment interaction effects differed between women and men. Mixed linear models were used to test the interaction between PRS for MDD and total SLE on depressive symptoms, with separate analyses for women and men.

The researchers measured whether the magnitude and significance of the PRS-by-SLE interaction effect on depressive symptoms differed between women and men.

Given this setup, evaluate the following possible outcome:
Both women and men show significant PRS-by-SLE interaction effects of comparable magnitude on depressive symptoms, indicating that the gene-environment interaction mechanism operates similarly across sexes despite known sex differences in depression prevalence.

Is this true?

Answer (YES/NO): NO